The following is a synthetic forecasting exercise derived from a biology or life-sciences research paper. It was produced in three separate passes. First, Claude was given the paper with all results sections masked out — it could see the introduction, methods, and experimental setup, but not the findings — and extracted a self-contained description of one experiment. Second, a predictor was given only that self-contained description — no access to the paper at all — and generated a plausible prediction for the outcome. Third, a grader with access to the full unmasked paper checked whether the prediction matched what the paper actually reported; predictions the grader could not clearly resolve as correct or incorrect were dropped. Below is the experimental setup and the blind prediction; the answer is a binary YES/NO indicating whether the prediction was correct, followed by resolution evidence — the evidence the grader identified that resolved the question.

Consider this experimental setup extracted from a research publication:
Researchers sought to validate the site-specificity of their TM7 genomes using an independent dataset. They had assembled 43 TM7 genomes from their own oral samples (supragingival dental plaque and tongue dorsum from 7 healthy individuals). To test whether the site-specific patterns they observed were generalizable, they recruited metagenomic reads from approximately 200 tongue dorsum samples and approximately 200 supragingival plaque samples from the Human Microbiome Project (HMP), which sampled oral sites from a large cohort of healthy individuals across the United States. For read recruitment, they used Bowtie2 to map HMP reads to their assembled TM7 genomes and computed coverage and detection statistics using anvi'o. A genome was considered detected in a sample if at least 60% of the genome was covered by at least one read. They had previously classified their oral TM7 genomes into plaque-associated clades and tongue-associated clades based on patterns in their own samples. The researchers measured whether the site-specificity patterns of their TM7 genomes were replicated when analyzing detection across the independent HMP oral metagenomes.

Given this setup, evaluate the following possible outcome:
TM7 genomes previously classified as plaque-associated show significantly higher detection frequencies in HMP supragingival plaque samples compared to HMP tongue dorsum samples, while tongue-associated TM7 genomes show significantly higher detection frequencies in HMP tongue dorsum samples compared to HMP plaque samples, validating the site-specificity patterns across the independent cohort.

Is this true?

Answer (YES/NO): YES